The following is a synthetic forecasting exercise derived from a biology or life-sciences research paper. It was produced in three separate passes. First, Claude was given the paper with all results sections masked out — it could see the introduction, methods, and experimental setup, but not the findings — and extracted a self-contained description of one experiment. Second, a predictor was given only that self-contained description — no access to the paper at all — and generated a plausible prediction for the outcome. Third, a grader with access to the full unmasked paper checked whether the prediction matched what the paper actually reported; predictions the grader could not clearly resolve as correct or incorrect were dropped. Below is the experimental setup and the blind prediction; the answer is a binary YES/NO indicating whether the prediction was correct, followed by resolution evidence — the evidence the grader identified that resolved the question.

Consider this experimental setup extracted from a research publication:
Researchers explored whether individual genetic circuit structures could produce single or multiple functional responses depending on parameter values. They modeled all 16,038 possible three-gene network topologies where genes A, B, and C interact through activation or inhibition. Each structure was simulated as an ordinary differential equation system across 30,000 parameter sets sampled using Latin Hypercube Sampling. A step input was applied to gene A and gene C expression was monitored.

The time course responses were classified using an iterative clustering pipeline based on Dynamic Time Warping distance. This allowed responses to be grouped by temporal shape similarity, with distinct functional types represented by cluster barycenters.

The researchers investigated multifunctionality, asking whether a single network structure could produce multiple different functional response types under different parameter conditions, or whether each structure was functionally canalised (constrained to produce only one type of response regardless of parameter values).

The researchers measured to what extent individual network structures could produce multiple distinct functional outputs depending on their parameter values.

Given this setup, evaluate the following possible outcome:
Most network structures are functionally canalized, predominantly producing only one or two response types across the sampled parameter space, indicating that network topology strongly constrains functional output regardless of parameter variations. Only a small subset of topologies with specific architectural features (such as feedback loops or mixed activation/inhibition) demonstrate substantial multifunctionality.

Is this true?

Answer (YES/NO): NO